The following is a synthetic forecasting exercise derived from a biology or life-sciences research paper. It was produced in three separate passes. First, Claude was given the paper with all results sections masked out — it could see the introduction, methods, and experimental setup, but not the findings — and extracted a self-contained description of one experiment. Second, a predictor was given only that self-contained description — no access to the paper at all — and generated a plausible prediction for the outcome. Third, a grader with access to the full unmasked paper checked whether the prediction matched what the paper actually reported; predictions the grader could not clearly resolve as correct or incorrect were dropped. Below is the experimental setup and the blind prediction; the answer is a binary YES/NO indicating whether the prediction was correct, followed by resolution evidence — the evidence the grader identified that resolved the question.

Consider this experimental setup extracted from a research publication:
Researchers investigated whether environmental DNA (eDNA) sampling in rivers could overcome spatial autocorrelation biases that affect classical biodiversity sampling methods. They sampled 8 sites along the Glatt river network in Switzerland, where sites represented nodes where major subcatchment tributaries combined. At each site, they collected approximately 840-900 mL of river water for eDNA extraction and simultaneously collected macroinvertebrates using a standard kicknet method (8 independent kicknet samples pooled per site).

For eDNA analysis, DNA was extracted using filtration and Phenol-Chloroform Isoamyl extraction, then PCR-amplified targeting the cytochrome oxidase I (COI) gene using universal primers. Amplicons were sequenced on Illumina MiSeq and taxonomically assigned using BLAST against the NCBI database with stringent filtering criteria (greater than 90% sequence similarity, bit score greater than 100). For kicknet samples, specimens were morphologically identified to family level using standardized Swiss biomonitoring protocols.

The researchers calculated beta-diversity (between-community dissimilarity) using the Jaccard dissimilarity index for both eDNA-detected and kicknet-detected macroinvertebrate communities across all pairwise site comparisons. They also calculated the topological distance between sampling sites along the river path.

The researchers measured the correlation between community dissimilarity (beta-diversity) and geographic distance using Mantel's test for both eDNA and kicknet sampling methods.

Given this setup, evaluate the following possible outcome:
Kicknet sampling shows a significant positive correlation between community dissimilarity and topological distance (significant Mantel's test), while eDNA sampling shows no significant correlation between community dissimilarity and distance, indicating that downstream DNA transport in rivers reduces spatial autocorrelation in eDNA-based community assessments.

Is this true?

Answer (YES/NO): YES